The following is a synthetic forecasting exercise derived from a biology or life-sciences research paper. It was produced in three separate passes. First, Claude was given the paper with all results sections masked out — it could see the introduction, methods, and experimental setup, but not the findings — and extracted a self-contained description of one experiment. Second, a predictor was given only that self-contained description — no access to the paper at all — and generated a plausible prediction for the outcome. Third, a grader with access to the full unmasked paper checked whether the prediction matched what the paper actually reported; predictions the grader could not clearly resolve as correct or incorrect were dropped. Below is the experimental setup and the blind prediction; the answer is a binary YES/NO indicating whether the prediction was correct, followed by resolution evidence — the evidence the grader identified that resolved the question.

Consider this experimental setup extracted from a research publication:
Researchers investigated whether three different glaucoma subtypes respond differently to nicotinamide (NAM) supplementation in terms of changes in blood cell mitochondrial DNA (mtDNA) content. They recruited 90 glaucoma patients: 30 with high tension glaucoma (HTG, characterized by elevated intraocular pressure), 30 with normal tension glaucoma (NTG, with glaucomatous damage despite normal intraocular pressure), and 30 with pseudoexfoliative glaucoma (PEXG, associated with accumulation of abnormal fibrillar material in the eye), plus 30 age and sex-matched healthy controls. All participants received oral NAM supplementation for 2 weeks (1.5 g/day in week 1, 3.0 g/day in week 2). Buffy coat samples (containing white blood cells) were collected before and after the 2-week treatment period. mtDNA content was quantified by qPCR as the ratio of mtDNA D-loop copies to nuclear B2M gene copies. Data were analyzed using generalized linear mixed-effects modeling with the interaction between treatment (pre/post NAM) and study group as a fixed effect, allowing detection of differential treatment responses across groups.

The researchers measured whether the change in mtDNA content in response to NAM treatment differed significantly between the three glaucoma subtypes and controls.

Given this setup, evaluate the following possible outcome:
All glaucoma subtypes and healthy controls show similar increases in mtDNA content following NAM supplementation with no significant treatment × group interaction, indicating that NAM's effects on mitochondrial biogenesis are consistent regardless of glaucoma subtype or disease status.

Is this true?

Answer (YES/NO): NO